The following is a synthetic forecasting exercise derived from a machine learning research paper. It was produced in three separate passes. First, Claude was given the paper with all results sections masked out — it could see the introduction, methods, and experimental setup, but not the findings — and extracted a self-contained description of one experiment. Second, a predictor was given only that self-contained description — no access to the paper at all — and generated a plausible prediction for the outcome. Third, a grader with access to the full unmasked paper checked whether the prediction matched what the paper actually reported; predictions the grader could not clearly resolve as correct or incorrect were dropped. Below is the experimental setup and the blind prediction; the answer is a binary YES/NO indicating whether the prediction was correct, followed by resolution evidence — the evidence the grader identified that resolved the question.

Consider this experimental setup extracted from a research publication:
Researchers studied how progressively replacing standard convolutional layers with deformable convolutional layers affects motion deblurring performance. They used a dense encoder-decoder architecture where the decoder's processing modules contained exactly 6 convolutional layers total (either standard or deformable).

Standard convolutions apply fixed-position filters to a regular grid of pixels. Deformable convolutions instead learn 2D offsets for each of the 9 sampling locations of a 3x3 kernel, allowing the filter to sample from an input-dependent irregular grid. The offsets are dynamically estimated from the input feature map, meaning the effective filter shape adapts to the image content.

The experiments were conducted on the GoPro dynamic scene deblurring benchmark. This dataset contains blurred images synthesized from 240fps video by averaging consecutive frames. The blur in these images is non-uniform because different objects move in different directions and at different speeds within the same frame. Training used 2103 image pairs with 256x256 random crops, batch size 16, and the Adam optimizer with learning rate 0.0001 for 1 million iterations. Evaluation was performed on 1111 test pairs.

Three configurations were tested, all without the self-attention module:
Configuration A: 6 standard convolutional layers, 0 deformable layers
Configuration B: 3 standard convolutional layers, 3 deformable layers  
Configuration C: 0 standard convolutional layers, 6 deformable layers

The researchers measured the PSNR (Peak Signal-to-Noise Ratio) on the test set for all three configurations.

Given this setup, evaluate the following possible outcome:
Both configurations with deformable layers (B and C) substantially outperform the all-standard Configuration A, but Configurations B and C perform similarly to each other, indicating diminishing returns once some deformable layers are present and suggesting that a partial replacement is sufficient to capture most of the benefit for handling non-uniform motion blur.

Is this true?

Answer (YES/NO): NO